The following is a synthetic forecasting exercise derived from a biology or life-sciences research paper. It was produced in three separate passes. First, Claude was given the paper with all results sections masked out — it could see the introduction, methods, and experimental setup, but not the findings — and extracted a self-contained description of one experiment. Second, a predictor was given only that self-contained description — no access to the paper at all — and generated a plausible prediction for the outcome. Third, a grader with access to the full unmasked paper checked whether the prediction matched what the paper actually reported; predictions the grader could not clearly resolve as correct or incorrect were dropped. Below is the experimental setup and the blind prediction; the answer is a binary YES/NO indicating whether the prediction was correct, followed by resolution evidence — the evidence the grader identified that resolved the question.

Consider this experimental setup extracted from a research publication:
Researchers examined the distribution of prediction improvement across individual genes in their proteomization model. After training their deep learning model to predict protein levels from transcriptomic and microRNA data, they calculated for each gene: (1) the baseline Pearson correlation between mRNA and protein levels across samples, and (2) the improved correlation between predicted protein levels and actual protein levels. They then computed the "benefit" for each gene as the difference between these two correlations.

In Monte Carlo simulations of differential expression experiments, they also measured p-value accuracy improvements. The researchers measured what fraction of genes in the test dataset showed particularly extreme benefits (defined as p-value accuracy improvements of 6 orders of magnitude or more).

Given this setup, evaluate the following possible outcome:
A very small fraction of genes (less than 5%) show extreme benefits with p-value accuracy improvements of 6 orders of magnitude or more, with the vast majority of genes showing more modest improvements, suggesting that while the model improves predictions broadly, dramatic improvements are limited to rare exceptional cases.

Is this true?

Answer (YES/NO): NO